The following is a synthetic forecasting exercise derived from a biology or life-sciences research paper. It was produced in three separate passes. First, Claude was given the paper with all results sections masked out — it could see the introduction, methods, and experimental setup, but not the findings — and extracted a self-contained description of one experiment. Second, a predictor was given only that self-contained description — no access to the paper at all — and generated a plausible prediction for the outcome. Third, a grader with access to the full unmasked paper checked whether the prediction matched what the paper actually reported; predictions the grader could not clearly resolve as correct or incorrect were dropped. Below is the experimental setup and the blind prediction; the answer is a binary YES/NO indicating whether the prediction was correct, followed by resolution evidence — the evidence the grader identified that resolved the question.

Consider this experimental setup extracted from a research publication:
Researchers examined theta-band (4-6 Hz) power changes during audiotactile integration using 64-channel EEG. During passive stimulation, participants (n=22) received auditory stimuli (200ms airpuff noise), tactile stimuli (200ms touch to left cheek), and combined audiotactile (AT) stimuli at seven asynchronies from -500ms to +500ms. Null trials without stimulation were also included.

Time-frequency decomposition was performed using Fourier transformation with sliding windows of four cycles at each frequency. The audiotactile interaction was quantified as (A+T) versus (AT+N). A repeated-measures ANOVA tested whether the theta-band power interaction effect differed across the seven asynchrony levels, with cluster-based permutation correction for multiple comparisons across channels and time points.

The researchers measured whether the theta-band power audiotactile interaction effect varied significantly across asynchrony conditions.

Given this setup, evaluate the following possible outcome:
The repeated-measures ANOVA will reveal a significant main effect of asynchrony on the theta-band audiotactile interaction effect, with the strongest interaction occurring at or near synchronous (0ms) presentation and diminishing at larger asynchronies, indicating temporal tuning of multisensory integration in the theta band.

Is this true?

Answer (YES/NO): NO